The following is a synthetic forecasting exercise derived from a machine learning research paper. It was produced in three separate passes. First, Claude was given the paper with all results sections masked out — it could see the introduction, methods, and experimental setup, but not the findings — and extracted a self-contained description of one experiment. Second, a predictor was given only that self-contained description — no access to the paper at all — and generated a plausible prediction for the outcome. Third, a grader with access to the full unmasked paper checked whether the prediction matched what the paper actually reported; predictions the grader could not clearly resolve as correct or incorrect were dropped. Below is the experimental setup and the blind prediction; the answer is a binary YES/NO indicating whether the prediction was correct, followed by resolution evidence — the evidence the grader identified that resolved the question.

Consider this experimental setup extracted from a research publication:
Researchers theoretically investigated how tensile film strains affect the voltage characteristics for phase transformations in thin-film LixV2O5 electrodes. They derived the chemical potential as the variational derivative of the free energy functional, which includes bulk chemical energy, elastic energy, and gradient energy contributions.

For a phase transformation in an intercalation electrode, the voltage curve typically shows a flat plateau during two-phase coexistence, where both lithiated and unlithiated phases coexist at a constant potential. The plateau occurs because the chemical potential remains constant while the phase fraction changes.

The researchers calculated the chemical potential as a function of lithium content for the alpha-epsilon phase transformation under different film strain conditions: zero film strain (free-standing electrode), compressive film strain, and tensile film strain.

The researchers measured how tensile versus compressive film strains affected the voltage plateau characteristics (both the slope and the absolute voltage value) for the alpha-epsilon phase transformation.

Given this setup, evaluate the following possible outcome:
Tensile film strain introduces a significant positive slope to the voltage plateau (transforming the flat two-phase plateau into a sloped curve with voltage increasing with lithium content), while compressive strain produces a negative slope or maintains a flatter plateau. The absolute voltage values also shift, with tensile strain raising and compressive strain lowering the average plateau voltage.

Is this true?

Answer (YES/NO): NO